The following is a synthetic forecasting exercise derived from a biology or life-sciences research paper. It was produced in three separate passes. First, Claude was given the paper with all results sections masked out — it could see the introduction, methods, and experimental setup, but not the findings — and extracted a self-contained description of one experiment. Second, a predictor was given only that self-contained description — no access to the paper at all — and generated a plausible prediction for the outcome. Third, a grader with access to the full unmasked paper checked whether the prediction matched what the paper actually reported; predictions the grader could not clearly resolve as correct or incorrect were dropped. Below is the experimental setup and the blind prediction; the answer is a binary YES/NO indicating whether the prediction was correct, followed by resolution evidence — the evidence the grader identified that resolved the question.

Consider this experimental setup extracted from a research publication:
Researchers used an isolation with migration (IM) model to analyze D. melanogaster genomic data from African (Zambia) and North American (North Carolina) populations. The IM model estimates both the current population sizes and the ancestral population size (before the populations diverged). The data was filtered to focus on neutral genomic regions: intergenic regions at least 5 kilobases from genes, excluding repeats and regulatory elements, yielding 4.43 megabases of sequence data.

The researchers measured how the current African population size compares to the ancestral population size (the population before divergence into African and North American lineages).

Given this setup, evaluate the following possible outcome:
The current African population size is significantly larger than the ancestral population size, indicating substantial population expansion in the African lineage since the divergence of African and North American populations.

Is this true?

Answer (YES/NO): YES